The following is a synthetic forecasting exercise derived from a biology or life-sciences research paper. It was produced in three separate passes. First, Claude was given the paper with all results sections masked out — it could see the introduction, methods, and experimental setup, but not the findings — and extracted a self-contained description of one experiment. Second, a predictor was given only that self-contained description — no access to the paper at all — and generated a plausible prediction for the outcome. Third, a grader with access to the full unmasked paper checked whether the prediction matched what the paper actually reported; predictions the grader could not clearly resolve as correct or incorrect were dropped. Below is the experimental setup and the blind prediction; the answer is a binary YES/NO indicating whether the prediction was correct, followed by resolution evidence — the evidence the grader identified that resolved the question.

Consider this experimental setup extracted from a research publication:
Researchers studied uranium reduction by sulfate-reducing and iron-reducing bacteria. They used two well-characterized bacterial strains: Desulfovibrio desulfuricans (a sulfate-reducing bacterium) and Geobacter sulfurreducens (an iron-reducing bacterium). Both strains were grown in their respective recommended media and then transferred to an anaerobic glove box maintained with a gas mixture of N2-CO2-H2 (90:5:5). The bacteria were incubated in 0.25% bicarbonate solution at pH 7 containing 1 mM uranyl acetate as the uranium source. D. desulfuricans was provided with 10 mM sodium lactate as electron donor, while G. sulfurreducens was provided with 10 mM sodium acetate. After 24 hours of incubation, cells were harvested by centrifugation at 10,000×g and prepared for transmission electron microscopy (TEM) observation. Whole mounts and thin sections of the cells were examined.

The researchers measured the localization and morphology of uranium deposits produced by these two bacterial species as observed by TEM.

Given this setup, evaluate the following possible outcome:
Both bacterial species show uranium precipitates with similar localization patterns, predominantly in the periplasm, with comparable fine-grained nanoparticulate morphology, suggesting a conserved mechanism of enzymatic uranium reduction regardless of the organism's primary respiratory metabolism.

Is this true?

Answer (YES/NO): NO